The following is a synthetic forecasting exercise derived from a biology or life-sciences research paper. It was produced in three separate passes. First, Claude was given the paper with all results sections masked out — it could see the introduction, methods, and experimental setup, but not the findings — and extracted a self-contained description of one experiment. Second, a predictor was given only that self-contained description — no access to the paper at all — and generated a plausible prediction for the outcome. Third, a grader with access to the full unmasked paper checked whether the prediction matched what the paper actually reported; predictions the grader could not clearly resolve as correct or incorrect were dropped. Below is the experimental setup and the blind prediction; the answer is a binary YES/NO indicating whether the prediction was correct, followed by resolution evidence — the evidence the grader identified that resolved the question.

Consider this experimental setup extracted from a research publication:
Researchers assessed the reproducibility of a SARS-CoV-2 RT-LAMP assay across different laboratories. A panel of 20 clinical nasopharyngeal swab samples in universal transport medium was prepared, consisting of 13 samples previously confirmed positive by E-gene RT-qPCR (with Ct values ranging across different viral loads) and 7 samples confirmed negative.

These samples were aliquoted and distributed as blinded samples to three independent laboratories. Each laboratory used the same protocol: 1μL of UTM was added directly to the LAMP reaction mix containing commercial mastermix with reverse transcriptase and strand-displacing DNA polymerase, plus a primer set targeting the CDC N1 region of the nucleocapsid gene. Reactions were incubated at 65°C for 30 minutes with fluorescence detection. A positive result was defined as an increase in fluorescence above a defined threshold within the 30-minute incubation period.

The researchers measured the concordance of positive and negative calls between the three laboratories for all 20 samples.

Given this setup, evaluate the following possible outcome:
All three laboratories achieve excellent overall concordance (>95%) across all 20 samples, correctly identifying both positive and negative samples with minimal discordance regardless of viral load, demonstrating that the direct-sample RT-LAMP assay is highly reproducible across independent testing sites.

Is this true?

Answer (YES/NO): NO